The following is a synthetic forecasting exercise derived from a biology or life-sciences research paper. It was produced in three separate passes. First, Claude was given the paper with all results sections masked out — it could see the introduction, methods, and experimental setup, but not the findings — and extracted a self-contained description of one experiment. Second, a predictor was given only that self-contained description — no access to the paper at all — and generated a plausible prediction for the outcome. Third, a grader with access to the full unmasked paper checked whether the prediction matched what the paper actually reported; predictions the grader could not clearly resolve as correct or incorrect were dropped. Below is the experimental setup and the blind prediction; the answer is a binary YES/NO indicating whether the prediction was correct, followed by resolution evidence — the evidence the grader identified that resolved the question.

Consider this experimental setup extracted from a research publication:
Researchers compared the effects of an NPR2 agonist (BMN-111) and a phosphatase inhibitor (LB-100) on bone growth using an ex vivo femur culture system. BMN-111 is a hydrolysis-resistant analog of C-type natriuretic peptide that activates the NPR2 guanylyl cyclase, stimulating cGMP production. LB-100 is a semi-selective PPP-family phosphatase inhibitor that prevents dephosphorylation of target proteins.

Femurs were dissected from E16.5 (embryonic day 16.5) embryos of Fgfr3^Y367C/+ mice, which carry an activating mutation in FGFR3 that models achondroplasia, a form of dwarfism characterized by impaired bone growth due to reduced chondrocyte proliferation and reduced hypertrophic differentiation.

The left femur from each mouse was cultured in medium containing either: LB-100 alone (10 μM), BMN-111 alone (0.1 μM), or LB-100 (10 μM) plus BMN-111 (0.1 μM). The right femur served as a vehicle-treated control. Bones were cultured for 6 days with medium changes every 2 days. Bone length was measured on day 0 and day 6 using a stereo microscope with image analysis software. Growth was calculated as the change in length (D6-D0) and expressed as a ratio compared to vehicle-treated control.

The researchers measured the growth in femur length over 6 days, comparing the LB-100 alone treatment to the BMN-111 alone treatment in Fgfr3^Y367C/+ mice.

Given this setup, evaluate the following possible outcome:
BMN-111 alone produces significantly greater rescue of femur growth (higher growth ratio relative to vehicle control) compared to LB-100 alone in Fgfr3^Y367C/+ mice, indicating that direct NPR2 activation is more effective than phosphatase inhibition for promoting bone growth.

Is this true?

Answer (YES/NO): YES